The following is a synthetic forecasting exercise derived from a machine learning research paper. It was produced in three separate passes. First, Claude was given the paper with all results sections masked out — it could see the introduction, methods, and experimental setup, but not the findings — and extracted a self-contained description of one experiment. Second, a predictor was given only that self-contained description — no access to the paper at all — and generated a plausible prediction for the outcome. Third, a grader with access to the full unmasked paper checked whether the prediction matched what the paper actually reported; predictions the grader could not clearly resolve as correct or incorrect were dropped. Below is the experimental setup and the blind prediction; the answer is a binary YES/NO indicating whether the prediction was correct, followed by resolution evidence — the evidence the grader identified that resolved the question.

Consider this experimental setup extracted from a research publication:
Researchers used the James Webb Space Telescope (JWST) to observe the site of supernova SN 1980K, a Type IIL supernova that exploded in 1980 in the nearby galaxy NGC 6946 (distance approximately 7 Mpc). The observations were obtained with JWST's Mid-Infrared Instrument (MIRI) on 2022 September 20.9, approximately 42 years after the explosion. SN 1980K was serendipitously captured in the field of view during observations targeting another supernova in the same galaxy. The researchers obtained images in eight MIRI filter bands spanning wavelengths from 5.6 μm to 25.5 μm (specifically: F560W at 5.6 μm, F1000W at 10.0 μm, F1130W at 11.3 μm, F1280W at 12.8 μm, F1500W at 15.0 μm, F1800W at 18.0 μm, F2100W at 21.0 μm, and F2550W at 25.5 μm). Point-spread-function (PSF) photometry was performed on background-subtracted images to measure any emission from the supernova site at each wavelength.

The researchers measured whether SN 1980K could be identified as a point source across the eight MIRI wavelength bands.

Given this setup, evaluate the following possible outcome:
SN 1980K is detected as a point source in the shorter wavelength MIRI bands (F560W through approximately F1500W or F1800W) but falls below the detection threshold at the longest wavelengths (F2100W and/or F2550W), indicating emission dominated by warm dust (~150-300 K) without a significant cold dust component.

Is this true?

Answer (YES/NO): NO